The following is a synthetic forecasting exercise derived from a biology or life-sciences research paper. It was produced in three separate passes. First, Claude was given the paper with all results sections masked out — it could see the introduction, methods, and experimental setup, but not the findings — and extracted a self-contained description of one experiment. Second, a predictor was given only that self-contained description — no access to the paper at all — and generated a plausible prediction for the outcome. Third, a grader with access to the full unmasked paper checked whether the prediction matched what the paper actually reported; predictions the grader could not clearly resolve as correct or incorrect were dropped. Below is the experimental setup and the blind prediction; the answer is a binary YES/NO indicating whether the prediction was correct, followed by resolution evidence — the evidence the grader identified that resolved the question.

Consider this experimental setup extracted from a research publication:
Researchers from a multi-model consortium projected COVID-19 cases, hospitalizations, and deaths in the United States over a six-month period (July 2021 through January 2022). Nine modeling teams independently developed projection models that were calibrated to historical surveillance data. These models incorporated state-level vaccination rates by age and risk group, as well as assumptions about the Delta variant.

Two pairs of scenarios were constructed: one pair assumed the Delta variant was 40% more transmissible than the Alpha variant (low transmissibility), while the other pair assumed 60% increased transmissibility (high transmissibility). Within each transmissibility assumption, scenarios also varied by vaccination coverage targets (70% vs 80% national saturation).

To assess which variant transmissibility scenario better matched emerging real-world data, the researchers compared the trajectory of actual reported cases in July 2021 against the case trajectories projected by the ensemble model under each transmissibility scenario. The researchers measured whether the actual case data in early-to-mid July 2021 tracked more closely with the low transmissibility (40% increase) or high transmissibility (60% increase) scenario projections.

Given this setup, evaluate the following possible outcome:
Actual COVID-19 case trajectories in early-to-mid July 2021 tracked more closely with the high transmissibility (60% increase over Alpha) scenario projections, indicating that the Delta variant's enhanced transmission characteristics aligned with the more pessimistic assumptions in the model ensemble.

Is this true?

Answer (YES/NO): YES